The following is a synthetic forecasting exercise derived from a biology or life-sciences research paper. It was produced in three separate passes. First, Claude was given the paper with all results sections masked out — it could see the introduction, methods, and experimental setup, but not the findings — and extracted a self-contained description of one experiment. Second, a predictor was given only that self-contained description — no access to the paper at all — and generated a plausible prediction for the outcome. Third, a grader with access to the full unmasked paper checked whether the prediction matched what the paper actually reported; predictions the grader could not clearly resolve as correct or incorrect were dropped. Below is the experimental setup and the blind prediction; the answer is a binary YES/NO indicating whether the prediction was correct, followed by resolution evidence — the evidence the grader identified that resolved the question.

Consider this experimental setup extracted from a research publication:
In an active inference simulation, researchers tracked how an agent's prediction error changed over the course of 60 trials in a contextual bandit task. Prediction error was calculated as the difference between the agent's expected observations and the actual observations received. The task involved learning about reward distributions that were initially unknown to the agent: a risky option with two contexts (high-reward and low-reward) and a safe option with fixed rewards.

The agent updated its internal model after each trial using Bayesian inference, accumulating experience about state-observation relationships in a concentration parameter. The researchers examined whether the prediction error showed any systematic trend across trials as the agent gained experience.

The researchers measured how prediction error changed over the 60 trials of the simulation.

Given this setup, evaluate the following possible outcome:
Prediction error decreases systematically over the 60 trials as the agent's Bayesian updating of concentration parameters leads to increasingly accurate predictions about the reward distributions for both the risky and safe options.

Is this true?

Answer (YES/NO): YES